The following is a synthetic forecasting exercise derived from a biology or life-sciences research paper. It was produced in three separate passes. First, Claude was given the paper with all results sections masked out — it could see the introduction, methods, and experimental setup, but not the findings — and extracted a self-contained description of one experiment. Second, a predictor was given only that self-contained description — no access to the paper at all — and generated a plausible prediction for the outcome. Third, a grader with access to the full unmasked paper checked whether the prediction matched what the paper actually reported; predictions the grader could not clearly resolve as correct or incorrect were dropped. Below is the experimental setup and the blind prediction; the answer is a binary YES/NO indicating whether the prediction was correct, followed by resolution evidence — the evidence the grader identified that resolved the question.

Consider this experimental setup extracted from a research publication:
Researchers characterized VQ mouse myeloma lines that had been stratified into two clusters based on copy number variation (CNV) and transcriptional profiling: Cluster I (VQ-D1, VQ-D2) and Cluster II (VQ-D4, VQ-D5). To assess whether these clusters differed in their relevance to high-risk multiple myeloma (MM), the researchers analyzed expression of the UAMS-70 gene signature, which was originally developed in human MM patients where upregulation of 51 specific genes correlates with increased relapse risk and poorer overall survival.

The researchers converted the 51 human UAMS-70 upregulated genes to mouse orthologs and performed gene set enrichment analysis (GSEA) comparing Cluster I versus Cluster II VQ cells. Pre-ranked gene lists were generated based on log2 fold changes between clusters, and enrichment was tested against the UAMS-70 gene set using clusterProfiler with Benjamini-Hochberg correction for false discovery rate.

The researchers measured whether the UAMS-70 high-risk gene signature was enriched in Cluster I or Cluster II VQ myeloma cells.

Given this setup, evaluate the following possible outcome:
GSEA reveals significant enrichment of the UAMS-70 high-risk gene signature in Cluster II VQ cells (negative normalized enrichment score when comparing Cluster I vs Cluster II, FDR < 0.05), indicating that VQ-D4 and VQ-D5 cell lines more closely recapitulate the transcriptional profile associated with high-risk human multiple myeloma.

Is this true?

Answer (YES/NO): NO